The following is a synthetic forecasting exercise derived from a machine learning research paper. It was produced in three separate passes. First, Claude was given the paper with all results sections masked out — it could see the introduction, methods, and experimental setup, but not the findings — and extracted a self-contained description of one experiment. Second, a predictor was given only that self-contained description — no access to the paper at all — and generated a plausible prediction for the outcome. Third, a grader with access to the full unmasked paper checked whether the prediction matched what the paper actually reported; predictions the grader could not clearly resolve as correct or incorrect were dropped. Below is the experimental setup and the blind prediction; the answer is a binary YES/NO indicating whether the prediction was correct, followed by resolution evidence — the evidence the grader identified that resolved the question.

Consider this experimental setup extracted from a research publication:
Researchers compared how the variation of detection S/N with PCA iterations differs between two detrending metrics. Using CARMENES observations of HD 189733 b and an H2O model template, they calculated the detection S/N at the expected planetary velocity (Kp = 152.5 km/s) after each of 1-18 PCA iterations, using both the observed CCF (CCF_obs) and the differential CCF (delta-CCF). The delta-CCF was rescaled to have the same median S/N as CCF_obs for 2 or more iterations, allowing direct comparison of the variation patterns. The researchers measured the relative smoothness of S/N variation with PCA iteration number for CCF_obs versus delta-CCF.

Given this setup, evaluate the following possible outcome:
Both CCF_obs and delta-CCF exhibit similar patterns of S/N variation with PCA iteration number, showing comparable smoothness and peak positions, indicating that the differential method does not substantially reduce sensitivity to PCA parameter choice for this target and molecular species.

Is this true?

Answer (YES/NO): NO